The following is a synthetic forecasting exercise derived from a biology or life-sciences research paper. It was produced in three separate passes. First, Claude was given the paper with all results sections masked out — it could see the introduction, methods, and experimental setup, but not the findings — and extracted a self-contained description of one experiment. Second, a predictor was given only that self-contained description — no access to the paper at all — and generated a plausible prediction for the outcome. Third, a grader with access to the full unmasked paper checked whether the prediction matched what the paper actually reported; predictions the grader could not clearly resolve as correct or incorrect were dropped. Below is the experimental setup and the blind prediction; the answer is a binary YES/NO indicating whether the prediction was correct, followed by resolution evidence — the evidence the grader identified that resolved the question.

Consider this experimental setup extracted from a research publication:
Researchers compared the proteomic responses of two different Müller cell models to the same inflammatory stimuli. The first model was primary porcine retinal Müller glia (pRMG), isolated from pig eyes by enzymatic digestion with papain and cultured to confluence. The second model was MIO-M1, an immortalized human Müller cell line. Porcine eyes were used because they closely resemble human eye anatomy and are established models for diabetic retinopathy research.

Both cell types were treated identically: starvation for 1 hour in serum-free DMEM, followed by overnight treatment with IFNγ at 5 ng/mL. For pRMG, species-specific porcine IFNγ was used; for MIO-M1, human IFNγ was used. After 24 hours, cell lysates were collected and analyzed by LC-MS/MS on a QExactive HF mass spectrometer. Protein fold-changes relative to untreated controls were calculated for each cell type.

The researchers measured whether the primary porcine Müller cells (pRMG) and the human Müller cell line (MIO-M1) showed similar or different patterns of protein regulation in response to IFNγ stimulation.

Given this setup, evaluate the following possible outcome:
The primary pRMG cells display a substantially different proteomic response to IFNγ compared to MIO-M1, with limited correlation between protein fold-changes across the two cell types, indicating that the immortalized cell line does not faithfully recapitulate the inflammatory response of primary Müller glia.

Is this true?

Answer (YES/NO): NO